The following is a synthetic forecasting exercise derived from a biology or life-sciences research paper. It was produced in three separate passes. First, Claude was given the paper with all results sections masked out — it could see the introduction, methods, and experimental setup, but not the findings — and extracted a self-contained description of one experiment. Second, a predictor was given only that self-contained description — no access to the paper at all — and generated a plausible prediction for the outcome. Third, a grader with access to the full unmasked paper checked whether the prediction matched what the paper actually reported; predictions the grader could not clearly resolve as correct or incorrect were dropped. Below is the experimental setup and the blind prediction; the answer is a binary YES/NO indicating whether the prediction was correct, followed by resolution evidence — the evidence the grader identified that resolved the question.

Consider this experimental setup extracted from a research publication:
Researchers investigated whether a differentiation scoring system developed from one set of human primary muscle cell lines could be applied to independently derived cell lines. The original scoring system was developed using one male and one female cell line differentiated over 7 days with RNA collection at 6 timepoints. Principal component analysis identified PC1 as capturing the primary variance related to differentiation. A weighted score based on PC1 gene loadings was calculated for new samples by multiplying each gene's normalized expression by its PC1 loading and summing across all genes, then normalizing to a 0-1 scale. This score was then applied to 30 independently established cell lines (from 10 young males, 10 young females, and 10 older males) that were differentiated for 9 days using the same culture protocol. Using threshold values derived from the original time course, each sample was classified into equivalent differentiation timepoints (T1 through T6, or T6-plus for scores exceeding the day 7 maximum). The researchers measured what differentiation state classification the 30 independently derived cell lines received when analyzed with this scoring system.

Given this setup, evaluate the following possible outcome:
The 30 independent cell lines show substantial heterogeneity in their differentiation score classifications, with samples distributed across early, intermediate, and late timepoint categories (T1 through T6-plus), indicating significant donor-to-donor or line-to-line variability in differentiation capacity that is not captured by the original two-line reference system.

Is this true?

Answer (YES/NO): NO